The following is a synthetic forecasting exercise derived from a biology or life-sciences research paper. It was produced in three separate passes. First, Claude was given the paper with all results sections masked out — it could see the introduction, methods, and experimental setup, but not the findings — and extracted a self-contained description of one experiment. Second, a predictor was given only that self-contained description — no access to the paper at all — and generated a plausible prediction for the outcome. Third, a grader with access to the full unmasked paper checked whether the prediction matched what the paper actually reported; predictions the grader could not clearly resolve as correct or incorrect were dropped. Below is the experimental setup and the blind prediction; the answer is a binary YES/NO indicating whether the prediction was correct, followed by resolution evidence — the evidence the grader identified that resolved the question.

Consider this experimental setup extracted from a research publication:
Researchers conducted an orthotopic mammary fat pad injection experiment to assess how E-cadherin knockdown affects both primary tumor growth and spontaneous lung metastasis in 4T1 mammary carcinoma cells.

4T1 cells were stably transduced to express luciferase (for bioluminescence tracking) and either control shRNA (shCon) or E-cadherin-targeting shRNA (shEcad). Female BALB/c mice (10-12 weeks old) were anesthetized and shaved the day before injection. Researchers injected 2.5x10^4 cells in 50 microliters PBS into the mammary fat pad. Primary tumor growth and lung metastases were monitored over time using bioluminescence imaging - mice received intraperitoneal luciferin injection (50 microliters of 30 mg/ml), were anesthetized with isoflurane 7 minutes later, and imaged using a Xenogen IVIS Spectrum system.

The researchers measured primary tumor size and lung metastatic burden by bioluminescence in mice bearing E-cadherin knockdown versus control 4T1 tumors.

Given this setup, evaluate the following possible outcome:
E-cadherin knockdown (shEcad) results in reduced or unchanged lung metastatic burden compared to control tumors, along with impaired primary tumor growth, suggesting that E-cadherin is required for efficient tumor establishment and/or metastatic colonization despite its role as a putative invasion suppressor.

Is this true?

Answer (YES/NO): NO